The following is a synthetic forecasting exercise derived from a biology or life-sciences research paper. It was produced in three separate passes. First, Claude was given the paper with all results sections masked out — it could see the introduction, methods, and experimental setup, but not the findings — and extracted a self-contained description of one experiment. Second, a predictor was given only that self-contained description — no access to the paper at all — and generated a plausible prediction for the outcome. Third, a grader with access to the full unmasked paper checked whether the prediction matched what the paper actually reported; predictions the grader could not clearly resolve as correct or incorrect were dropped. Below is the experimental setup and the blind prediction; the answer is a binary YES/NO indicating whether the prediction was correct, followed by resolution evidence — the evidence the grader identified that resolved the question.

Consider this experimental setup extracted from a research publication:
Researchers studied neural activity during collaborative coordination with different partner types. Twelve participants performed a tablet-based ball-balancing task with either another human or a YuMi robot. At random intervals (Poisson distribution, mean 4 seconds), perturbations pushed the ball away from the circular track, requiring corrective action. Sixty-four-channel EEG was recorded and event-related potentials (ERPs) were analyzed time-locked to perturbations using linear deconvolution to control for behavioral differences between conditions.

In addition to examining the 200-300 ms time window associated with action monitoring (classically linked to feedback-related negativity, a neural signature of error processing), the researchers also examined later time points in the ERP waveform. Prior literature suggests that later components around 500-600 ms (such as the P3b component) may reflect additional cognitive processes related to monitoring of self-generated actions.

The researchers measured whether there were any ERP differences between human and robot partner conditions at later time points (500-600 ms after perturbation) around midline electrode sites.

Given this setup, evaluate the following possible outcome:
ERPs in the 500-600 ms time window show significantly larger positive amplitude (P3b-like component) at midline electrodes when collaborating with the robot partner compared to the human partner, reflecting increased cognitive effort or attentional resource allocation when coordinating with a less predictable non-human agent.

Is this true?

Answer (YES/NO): NO